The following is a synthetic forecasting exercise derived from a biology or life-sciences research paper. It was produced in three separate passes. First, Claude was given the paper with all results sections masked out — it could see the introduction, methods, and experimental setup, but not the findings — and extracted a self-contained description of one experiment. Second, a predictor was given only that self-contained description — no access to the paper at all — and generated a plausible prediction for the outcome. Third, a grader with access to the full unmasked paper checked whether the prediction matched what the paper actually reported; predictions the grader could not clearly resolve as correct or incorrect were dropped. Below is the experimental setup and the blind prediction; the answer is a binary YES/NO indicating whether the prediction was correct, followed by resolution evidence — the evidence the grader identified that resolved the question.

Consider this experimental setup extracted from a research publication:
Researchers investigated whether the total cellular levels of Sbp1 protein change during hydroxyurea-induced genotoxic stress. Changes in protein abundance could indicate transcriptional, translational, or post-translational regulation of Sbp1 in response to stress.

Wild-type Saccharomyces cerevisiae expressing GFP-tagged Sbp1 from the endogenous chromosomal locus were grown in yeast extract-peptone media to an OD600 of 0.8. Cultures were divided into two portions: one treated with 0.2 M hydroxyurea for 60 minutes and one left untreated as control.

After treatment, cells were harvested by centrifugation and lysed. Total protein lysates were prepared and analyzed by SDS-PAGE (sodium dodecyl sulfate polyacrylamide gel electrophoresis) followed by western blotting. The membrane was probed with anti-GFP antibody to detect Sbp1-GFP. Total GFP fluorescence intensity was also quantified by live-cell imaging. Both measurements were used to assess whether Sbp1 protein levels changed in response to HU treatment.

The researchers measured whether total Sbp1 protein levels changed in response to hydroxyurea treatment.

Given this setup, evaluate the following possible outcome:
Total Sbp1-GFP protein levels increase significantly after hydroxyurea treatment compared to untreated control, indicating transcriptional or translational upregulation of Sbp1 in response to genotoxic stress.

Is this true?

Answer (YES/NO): NO